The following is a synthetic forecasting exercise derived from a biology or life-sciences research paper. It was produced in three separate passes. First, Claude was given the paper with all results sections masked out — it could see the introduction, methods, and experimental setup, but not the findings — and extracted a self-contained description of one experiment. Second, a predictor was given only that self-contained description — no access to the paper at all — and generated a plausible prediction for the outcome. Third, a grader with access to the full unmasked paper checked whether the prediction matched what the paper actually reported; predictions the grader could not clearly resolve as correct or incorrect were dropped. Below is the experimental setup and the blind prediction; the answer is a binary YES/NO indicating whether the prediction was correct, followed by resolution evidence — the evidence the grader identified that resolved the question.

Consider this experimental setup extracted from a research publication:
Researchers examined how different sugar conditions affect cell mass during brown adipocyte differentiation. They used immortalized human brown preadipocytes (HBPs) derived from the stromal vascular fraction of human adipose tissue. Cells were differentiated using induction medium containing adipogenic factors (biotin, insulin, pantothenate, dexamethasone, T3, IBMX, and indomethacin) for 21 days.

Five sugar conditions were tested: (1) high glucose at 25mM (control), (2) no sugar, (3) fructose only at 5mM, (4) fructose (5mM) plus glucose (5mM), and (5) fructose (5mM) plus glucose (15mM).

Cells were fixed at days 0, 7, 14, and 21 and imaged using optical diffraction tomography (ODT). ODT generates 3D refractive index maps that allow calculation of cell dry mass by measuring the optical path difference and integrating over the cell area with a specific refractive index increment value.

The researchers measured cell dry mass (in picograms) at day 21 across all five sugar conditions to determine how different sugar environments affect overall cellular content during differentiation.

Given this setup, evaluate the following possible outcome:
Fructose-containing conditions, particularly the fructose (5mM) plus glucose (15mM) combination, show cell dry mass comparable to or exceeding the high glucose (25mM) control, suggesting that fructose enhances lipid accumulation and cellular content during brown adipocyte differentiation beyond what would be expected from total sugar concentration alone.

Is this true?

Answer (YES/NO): YES